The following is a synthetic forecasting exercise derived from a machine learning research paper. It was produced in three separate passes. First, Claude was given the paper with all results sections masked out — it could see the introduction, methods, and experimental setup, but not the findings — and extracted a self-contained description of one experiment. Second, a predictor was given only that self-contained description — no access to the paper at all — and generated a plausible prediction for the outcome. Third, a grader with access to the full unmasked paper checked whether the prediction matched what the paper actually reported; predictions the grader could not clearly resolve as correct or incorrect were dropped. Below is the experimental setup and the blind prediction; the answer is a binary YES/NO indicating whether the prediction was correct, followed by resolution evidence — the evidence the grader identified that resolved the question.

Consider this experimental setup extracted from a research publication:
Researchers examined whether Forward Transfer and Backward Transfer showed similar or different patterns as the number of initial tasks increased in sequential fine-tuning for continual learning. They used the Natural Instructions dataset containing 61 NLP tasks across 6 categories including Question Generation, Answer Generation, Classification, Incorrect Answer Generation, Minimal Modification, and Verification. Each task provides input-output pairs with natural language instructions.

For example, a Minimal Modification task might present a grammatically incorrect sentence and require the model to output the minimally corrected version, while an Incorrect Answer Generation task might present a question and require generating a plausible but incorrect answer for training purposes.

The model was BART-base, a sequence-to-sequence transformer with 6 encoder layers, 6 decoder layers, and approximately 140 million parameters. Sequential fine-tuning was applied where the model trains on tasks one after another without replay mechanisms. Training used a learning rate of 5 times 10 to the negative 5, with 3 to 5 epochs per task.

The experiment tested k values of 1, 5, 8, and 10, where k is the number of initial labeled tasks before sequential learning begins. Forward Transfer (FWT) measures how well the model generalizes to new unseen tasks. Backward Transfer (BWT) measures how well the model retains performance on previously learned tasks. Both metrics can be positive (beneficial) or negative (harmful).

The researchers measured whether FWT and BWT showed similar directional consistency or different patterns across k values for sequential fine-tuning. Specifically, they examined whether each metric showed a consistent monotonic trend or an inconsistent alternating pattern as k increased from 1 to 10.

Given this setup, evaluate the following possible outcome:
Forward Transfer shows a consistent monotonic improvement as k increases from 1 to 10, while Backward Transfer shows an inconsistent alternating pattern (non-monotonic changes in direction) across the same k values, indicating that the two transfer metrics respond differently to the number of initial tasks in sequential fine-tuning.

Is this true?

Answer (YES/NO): NO